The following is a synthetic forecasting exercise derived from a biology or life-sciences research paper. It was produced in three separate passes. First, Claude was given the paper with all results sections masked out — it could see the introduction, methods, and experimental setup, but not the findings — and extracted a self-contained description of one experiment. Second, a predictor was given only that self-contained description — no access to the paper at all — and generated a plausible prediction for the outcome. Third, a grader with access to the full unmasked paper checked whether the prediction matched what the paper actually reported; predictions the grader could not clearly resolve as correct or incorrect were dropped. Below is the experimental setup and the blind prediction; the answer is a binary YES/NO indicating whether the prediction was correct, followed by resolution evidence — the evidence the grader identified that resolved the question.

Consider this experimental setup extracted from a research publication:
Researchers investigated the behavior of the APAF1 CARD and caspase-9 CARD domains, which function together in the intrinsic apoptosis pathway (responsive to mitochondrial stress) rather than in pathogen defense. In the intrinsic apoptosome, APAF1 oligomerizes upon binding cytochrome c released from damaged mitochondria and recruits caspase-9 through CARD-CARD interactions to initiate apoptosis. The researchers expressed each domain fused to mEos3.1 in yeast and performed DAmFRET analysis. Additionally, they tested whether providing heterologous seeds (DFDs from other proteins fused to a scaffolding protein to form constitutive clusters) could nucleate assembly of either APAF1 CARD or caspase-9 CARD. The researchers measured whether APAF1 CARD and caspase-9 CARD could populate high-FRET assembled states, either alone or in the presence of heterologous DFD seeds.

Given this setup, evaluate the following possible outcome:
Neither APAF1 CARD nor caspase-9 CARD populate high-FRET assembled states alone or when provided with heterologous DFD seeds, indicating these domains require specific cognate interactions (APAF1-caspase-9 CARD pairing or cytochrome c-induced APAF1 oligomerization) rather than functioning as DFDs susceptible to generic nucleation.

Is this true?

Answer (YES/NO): YES